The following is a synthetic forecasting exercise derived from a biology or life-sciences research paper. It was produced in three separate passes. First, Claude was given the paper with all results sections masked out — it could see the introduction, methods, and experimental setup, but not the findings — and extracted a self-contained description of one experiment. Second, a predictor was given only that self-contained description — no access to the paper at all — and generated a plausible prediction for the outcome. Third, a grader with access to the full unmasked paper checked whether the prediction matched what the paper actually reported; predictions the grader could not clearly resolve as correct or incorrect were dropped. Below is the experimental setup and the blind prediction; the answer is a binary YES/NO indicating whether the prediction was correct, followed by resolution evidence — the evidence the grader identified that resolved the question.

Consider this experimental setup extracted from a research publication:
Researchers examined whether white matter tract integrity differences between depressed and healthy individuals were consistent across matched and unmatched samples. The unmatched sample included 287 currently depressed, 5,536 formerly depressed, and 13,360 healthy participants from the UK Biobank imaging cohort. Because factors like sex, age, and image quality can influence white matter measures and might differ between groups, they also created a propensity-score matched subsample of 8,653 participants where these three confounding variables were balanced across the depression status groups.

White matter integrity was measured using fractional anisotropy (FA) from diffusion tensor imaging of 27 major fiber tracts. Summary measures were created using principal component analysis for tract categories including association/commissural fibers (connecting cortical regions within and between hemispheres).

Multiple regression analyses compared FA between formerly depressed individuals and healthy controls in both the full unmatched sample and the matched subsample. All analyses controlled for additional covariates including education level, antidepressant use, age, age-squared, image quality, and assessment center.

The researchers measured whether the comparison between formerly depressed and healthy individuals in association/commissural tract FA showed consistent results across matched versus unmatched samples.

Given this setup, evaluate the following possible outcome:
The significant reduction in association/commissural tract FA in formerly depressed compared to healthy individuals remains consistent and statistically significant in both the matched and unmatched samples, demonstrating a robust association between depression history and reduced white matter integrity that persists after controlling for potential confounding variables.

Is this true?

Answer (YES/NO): YES